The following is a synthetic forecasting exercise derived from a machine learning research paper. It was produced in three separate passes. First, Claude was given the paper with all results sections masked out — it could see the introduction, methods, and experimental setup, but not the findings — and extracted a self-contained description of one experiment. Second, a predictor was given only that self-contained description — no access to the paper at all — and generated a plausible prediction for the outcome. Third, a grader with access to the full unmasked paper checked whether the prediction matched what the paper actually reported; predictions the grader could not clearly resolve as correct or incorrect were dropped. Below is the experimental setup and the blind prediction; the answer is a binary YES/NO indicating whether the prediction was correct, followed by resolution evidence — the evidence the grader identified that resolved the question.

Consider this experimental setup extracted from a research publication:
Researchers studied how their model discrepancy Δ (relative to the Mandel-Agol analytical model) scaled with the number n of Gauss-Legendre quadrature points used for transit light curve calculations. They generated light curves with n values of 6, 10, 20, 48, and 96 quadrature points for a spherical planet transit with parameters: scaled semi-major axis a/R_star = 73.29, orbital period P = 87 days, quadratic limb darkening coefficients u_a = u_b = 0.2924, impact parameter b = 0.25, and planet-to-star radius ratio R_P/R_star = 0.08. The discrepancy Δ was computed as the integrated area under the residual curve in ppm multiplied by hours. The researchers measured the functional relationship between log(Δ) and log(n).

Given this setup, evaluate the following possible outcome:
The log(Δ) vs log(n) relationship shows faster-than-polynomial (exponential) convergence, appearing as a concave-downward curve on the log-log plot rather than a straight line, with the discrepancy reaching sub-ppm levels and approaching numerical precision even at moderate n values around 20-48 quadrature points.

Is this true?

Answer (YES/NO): NO